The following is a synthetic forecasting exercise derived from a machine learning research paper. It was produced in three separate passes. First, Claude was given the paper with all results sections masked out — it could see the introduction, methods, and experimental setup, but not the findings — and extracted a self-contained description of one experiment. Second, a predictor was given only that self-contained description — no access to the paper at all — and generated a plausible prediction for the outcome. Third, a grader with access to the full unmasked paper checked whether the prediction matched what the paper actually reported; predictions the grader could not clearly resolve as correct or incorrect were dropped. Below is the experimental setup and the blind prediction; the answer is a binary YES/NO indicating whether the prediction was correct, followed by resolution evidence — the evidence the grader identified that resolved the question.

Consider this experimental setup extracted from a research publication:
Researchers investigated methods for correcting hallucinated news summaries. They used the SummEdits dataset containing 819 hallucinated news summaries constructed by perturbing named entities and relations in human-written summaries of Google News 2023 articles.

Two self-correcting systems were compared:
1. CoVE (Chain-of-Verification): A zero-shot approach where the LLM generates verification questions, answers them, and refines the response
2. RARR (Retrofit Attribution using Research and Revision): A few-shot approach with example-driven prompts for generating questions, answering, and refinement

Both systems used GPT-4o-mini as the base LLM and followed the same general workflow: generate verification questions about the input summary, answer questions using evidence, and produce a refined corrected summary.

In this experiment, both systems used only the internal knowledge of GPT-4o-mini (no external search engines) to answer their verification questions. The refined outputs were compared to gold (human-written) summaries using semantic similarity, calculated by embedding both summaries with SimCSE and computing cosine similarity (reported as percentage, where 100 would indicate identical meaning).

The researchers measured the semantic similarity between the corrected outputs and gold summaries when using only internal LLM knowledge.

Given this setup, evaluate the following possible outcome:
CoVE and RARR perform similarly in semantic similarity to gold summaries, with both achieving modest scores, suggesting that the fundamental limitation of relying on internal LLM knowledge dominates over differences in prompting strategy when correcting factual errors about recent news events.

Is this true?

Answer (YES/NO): NO